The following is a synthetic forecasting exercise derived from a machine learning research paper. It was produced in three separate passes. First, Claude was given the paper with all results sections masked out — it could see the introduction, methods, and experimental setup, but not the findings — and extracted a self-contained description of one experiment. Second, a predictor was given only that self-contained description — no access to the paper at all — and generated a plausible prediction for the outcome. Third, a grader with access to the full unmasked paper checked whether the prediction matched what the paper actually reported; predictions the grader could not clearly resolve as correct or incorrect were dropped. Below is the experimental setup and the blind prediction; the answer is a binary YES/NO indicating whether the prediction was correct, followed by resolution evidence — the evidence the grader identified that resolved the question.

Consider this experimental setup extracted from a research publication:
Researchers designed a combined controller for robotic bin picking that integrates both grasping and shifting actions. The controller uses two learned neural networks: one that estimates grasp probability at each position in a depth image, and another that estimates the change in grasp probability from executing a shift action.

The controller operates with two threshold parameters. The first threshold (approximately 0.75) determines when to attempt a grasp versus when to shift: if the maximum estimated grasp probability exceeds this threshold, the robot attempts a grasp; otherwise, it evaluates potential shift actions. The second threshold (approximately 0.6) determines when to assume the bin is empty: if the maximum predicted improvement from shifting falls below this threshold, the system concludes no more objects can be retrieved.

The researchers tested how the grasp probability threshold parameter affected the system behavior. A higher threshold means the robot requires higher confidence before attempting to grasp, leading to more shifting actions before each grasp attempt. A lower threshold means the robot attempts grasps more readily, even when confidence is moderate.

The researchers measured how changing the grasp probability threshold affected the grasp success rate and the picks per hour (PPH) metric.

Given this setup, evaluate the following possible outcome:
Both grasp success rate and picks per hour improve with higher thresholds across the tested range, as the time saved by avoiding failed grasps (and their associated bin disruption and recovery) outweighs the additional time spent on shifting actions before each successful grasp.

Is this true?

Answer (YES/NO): NO